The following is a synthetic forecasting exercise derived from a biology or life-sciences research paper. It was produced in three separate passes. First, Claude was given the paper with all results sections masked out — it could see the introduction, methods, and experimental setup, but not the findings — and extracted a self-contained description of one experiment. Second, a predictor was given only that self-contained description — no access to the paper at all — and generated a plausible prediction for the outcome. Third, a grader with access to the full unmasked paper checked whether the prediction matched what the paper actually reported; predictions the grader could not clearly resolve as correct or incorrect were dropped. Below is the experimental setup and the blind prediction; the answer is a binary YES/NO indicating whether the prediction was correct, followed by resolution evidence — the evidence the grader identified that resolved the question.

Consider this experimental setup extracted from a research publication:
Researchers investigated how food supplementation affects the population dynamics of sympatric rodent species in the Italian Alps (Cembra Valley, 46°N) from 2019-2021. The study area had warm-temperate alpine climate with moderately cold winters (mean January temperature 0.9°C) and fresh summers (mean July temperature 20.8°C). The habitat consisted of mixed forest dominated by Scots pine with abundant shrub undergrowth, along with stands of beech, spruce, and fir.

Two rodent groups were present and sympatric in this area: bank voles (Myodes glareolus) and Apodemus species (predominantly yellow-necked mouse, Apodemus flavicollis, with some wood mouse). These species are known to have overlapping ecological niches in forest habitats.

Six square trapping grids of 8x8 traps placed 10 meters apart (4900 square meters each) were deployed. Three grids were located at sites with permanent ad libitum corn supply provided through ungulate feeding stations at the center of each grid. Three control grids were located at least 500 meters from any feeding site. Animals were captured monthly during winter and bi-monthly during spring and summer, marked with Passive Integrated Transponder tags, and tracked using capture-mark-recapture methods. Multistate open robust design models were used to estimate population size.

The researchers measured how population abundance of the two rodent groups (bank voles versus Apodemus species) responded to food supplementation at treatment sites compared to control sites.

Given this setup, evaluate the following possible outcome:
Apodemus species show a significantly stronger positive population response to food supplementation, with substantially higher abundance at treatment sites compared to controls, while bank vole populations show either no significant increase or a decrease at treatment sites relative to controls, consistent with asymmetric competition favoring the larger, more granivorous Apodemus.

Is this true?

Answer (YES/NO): YES